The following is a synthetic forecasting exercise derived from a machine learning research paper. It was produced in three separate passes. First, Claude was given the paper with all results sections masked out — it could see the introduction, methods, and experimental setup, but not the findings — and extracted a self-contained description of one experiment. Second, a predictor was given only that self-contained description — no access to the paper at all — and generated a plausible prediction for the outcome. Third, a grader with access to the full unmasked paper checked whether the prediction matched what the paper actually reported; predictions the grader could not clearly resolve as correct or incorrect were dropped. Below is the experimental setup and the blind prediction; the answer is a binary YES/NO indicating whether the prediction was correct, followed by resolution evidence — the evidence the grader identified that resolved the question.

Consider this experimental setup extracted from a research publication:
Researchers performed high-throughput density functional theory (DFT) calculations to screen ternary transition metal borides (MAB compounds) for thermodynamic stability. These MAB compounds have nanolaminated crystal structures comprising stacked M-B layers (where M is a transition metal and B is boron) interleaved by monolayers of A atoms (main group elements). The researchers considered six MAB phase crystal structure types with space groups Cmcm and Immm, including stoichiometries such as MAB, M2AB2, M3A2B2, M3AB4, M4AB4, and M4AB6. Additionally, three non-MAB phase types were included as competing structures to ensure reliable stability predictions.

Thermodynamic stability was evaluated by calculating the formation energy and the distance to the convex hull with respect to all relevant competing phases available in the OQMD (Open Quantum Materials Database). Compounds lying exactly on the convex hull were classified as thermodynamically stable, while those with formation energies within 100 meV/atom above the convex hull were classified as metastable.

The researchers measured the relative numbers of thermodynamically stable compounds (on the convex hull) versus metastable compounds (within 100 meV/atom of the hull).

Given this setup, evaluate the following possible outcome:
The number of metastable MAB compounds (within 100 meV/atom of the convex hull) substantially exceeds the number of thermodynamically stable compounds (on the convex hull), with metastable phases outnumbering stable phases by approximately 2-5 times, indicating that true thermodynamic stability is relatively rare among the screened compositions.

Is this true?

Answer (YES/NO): NO